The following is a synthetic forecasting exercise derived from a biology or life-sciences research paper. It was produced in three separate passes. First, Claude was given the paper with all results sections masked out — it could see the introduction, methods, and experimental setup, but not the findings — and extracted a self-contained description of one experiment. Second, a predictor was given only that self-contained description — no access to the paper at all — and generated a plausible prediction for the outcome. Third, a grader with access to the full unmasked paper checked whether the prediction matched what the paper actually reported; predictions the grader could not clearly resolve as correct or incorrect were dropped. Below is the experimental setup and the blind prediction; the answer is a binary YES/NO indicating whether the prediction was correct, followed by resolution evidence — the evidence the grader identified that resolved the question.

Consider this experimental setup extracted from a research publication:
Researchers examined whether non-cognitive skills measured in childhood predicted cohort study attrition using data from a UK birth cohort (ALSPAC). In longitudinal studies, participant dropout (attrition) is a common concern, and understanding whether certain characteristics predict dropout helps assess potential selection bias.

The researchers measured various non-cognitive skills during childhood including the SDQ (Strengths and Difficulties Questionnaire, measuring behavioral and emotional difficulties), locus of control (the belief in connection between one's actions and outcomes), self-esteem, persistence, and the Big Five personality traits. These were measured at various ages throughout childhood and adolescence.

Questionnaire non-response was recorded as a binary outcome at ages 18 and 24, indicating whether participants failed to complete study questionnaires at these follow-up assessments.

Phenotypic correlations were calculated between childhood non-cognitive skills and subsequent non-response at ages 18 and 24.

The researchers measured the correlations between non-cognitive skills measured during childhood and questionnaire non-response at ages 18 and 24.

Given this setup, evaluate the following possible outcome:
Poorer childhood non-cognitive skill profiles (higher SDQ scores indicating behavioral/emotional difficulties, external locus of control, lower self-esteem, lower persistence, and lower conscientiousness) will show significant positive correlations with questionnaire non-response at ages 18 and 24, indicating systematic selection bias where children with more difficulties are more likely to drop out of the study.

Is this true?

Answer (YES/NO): NO